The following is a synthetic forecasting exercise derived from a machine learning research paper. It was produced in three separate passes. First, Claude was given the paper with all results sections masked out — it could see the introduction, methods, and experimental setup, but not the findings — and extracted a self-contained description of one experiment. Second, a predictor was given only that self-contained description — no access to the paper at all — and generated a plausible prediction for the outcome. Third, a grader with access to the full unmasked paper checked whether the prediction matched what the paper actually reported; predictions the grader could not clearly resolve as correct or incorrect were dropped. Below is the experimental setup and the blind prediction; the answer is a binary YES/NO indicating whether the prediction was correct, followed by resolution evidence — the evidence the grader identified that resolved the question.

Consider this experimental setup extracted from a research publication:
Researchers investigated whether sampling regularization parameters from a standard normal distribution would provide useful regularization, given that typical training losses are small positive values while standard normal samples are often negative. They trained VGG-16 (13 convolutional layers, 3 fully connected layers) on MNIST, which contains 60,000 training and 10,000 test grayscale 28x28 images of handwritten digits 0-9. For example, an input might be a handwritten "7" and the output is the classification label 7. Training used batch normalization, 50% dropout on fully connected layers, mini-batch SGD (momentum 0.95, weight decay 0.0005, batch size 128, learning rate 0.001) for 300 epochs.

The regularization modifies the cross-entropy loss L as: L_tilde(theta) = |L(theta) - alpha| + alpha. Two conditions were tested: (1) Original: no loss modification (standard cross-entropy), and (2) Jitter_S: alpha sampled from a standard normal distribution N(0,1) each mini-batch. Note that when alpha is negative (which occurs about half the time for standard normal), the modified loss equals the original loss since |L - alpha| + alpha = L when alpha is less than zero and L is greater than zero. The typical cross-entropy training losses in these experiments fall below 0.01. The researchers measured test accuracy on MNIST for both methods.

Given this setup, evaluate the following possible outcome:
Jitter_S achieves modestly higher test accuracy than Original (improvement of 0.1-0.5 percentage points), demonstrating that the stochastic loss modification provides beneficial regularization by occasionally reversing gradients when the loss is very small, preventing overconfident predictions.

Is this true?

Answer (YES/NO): NO